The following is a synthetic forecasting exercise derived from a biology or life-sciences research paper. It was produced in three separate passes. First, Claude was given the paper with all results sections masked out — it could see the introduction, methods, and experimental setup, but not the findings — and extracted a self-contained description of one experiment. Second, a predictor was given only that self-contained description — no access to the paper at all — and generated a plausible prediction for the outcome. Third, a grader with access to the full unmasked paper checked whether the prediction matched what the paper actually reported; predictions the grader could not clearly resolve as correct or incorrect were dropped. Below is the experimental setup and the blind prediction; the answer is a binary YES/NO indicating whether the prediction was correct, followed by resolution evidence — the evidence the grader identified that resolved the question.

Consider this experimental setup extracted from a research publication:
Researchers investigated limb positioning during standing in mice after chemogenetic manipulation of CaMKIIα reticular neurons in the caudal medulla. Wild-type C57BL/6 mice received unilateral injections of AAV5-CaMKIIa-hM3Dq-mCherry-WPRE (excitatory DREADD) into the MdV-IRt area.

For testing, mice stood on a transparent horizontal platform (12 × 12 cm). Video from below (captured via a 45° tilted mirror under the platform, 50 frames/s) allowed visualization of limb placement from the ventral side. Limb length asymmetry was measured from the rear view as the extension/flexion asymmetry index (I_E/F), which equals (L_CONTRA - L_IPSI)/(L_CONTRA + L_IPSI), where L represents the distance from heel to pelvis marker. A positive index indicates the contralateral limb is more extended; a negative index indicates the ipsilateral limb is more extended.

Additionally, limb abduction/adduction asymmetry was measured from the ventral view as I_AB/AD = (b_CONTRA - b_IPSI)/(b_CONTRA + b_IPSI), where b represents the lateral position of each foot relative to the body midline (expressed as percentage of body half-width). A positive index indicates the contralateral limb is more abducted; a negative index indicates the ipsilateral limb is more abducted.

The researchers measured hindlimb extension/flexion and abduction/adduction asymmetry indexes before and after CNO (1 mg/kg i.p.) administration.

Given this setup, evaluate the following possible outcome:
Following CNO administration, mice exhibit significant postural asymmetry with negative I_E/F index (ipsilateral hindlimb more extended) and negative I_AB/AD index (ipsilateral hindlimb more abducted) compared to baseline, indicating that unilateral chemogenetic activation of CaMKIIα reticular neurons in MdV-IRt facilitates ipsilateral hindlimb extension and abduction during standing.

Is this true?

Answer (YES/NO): NO